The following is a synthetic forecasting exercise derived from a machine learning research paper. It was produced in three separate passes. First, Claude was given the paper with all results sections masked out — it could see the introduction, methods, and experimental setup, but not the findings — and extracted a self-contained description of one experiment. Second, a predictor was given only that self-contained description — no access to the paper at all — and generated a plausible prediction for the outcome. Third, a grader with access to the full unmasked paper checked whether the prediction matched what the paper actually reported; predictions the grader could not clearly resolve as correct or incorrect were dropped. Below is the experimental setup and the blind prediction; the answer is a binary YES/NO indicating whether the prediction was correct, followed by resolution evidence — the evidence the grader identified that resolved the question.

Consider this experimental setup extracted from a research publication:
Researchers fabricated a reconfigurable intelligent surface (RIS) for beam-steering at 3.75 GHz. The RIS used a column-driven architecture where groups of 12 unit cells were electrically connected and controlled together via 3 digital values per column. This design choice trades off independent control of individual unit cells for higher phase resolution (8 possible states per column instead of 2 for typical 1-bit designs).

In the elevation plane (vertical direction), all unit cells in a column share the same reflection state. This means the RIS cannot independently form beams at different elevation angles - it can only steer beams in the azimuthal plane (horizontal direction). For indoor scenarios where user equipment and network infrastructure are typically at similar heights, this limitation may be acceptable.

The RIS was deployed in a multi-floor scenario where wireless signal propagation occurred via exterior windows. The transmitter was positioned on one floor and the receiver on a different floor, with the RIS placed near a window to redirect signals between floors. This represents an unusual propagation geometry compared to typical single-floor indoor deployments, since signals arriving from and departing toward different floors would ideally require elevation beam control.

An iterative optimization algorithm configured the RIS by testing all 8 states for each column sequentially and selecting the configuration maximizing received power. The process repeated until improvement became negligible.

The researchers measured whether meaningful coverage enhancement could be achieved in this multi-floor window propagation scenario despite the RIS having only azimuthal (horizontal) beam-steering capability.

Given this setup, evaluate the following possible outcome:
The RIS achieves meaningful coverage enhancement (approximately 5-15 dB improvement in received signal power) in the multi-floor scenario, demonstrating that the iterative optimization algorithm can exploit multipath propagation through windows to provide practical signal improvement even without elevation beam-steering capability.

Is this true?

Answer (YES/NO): NO